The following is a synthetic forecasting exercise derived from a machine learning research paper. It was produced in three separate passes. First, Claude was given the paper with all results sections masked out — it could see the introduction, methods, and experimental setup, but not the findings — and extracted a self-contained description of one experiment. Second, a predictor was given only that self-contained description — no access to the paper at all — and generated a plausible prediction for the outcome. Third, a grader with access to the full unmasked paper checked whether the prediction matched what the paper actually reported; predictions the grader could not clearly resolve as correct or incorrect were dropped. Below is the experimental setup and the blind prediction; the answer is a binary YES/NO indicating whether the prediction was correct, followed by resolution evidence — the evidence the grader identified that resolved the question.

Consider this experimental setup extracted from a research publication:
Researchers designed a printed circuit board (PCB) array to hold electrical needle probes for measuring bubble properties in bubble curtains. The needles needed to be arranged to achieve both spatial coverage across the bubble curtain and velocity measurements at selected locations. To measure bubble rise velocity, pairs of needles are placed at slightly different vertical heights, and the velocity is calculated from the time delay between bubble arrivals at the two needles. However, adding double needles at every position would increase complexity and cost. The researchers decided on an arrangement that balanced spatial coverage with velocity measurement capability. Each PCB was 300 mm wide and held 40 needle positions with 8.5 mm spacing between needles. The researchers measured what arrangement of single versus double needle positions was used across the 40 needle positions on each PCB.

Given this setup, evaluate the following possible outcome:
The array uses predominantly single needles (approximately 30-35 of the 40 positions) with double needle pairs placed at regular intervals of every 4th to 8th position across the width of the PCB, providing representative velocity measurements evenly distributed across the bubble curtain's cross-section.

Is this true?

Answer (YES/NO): NO